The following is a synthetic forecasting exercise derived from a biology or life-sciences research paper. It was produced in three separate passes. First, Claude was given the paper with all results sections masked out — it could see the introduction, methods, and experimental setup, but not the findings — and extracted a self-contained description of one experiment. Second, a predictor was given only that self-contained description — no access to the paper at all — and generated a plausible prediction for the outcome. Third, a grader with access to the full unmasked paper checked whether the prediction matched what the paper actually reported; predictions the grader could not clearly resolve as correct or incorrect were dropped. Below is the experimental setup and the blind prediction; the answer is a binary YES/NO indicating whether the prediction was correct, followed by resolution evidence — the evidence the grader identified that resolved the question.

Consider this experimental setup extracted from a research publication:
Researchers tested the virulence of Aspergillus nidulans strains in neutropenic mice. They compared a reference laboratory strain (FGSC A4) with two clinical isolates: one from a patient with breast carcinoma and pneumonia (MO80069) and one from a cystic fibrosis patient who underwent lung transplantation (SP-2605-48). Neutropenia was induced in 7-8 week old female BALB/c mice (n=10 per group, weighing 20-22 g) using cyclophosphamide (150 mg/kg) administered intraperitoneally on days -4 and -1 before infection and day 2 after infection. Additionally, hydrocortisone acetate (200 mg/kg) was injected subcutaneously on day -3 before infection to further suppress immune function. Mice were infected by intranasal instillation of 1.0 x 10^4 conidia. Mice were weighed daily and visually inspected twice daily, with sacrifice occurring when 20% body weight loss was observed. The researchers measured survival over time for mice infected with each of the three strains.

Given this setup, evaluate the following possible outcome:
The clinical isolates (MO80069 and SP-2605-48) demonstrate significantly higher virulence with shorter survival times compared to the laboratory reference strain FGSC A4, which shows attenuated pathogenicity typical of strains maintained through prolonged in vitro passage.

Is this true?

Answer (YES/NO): NO